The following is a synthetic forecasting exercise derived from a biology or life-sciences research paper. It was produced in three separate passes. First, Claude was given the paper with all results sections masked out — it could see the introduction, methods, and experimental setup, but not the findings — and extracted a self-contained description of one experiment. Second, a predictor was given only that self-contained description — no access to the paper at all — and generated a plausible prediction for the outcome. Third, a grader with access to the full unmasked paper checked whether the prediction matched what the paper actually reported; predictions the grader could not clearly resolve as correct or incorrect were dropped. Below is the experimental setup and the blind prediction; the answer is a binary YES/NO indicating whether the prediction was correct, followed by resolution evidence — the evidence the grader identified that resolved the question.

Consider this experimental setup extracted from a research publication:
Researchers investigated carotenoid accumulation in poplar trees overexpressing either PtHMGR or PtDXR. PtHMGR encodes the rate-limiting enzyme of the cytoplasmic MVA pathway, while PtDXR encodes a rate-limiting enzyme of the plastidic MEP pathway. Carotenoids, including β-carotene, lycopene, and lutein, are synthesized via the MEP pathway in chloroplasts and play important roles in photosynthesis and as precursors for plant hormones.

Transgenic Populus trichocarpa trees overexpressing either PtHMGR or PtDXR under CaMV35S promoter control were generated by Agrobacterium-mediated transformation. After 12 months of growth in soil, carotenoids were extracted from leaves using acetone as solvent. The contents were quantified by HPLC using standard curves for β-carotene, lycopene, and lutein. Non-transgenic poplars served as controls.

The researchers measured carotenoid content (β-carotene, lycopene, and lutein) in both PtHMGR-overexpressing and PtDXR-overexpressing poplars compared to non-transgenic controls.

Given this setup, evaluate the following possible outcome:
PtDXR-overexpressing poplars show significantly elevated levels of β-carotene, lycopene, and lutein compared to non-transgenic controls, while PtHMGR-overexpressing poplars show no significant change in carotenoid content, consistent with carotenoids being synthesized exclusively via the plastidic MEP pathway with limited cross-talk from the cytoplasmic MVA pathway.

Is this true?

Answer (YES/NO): NO